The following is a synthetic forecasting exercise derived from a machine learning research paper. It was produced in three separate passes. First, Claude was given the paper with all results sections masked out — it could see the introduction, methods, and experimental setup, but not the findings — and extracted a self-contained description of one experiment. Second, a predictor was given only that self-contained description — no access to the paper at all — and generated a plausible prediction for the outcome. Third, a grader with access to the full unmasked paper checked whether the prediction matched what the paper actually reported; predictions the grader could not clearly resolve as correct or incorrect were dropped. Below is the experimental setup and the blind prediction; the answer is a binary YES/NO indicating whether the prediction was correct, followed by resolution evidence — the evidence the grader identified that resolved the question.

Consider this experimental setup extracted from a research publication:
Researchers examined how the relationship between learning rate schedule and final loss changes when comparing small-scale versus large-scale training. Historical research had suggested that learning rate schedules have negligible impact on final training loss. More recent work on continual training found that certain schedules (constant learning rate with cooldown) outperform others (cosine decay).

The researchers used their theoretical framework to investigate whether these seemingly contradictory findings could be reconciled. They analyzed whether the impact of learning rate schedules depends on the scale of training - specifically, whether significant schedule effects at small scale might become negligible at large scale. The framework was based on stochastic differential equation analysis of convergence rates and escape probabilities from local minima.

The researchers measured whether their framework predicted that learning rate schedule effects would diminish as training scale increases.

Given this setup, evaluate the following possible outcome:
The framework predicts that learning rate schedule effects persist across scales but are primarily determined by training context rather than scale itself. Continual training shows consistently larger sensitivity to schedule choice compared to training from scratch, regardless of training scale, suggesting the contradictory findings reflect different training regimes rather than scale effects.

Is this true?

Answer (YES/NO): NO